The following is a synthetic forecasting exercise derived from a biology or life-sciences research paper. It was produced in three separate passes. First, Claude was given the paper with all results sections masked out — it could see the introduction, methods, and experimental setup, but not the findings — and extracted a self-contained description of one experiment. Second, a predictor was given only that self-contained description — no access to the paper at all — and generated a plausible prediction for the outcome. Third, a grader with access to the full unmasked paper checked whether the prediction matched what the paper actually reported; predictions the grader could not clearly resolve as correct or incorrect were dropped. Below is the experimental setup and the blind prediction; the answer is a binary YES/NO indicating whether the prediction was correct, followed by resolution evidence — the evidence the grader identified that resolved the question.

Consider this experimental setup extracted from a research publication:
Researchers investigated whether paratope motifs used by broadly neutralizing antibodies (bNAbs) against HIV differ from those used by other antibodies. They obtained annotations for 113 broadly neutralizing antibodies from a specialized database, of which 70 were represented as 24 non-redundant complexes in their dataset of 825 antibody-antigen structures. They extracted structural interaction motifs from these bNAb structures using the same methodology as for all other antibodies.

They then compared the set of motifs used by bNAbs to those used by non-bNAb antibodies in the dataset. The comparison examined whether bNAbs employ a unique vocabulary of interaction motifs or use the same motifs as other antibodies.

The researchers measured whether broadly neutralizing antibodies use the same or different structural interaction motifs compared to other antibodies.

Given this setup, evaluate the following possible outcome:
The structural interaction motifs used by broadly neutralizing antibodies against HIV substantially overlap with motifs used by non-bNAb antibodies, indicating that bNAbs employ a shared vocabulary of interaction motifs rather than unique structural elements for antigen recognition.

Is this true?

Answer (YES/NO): YES